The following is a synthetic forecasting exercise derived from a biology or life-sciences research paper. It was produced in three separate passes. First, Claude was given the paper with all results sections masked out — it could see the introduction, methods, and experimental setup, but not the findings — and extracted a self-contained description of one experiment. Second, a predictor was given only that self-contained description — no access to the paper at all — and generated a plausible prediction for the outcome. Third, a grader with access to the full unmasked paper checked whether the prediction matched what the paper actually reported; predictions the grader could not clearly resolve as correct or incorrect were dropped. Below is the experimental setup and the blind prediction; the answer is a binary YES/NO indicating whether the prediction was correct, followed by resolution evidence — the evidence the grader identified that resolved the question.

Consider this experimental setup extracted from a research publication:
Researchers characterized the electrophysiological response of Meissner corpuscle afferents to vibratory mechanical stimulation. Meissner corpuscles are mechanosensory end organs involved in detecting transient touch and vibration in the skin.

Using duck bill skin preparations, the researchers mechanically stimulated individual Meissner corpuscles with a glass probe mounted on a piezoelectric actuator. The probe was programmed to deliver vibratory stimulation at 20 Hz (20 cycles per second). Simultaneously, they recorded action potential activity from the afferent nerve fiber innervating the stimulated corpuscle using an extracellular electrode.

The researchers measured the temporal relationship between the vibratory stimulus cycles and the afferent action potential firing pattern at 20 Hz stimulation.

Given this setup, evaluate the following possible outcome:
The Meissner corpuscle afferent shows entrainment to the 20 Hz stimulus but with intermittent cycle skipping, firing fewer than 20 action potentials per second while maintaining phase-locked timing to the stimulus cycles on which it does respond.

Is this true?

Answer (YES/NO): NO